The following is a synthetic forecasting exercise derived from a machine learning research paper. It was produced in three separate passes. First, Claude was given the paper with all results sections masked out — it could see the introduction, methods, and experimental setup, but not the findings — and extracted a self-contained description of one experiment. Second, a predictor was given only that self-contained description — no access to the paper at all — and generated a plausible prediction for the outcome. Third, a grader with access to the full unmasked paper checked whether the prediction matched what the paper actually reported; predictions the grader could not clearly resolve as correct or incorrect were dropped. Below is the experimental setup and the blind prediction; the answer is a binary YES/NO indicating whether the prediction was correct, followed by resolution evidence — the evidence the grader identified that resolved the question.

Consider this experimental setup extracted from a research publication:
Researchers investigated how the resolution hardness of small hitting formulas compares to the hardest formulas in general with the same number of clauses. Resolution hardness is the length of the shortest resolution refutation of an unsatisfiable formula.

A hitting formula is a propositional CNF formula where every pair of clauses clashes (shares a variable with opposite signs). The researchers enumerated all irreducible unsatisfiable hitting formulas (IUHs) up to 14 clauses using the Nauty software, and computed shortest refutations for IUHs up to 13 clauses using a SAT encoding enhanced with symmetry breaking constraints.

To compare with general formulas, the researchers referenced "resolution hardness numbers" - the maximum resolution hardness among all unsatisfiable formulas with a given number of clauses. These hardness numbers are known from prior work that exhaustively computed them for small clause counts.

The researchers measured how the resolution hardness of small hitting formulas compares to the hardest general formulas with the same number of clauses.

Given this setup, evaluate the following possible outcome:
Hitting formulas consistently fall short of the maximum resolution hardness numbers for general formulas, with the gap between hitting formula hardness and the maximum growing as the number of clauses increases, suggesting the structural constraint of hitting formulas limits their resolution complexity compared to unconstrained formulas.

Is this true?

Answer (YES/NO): NO